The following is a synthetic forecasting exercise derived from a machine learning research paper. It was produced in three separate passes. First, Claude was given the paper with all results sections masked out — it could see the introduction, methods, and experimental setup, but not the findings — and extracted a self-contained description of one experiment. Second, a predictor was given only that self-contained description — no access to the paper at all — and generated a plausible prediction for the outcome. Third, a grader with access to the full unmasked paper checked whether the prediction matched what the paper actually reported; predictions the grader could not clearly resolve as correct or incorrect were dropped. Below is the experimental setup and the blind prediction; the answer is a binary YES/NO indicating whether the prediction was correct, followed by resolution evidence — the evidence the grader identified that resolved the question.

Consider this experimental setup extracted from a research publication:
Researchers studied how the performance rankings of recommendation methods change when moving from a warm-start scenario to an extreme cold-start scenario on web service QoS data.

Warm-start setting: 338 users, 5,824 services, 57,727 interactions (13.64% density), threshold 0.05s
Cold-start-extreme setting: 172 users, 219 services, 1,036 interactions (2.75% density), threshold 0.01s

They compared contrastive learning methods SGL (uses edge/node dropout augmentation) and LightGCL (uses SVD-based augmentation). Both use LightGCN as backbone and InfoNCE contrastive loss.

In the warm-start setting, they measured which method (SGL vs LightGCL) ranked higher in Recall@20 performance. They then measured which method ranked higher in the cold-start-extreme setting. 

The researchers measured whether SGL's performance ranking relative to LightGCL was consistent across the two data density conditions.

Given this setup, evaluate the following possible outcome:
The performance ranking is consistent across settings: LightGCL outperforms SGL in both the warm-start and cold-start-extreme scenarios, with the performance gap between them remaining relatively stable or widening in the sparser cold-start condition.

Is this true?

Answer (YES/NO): NO